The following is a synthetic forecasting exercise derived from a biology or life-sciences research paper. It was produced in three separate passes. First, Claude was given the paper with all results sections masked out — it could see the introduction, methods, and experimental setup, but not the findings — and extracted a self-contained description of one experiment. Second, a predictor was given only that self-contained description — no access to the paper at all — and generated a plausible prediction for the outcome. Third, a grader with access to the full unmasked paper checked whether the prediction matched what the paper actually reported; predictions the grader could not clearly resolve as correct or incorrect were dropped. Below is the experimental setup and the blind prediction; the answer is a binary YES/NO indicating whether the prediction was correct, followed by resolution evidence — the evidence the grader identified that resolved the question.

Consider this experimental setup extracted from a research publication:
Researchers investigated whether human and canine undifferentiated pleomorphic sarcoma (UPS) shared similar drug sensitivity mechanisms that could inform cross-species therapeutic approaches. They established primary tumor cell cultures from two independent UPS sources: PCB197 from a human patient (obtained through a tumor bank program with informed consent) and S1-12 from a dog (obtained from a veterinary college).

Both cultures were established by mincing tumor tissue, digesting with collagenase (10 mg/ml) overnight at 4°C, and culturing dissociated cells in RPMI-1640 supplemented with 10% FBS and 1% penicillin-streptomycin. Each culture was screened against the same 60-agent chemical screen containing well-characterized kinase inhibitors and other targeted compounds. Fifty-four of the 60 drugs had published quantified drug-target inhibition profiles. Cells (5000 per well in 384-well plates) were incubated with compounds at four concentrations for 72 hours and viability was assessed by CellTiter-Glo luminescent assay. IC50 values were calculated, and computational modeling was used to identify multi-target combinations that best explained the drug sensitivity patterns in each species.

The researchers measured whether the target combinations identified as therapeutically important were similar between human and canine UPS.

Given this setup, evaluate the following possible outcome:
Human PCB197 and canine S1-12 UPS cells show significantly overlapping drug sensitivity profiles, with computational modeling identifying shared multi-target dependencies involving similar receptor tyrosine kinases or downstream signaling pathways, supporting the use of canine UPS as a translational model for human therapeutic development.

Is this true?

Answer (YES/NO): NO